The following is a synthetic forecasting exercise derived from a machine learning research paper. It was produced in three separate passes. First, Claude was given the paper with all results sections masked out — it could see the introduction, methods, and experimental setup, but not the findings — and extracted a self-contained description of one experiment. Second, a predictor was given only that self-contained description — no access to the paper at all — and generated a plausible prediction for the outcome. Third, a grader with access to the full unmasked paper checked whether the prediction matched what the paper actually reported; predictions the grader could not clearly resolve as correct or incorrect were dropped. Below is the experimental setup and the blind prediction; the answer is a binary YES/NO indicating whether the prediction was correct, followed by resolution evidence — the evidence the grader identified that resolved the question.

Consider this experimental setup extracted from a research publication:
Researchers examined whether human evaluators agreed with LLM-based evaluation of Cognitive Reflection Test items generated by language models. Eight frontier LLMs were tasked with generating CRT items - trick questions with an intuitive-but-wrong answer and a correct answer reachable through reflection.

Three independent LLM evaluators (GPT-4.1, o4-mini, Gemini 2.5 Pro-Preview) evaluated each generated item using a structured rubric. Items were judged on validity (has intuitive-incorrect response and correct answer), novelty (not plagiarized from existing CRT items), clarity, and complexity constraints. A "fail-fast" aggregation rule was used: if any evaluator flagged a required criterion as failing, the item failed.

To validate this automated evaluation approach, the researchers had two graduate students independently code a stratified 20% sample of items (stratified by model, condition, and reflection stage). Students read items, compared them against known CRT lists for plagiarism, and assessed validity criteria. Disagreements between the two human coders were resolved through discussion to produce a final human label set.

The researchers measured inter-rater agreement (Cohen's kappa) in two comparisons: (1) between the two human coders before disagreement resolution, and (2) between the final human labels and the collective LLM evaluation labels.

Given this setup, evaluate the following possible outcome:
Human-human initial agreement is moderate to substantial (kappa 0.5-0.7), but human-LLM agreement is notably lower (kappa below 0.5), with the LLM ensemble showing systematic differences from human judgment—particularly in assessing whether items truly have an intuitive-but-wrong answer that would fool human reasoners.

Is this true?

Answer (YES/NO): NO